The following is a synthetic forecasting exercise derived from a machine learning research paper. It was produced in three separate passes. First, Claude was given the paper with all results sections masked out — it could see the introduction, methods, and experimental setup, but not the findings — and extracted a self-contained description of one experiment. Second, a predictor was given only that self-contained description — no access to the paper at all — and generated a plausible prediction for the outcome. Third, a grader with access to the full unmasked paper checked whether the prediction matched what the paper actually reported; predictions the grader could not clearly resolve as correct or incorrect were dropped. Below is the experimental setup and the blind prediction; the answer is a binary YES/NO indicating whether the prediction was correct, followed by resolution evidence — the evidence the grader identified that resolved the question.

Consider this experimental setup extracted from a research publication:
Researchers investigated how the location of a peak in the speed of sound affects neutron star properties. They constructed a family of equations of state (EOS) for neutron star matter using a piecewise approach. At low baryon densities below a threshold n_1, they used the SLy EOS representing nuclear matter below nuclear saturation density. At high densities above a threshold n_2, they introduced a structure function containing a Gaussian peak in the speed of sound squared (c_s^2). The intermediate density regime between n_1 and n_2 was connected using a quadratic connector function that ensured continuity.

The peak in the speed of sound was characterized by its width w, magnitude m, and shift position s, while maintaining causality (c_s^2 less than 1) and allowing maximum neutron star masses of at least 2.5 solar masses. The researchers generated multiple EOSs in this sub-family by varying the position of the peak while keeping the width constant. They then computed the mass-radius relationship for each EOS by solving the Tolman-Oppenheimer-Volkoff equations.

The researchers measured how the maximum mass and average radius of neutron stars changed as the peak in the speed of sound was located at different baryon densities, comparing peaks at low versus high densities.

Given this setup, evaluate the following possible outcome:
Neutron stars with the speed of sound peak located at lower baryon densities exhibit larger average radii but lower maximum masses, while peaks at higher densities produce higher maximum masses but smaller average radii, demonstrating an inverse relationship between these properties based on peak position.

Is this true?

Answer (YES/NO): NO